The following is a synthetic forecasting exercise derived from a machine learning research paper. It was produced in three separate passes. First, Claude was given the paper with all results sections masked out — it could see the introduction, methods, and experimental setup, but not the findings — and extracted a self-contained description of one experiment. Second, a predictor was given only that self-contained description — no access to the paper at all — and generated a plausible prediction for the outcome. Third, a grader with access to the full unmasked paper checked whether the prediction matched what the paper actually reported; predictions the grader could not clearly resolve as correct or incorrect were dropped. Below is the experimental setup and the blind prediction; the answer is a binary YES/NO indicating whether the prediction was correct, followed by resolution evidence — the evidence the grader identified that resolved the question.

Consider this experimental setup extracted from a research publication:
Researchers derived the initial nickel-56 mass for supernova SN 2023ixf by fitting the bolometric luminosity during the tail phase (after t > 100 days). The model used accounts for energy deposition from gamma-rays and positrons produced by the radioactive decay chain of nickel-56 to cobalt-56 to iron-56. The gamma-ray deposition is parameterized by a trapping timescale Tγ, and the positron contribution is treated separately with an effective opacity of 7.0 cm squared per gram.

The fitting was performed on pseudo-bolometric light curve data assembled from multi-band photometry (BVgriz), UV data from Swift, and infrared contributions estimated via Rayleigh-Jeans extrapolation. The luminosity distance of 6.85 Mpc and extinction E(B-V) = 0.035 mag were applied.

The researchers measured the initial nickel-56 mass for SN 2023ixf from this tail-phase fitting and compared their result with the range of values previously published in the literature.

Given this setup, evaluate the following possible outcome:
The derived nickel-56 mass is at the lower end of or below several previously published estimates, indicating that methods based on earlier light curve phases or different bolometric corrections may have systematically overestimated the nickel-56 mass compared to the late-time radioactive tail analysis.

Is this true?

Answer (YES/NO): NO